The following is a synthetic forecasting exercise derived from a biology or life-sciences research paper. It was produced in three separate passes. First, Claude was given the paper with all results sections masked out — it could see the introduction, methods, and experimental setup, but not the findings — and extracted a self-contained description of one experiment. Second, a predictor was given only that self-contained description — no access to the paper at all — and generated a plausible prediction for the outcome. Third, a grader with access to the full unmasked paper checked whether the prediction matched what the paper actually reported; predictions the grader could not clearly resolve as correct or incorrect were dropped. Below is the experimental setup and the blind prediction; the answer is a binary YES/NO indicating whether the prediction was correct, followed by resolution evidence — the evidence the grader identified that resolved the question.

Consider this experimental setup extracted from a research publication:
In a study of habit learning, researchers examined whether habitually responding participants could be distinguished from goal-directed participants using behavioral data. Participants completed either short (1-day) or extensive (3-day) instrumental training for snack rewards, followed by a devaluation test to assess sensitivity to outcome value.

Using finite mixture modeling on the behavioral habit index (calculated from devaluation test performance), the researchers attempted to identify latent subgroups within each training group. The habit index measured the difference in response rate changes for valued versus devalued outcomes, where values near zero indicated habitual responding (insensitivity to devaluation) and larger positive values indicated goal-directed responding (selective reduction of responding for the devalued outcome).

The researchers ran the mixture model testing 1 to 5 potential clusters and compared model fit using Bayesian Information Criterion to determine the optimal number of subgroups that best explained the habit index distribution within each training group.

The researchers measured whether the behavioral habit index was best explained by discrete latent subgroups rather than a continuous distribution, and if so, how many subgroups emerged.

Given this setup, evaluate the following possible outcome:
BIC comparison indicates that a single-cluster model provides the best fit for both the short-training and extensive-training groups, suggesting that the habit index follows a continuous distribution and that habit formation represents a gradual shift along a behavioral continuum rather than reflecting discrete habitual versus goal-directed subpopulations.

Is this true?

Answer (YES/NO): NO